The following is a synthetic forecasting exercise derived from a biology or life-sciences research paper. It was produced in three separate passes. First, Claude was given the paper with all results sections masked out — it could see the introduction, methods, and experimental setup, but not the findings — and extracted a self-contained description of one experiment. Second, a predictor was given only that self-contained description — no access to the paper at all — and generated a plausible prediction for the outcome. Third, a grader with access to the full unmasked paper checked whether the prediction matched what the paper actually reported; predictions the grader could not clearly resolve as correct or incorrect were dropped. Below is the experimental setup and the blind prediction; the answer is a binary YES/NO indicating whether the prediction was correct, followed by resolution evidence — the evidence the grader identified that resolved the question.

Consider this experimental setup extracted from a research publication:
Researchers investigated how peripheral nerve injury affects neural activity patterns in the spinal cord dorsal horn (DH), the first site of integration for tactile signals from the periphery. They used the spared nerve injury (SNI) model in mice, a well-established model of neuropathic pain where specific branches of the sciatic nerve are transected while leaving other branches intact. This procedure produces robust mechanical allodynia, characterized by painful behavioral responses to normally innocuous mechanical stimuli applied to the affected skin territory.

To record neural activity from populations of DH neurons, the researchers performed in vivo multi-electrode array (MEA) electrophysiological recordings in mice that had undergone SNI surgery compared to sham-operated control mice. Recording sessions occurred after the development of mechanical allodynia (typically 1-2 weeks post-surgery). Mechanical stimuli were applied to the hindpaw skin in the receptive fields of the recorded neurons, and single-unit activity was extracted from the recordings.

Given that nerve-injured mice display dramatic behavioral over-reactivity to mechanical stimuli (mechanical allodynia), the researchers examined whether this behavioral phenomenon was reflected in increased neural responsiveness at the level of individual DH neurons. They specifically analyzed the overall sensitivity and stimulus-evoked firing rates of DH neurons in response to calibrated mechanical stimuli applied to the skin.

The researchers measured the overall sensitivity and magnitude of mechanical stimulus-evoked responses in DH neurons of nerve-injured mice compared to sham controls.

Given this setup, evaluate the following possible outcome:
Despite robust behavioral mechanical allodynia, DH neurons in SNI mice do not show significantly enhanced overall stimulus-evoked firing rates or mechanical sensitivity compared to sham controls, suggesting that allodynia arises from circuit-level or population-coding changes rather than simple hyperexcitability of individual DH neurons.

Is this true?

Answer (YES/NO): YES